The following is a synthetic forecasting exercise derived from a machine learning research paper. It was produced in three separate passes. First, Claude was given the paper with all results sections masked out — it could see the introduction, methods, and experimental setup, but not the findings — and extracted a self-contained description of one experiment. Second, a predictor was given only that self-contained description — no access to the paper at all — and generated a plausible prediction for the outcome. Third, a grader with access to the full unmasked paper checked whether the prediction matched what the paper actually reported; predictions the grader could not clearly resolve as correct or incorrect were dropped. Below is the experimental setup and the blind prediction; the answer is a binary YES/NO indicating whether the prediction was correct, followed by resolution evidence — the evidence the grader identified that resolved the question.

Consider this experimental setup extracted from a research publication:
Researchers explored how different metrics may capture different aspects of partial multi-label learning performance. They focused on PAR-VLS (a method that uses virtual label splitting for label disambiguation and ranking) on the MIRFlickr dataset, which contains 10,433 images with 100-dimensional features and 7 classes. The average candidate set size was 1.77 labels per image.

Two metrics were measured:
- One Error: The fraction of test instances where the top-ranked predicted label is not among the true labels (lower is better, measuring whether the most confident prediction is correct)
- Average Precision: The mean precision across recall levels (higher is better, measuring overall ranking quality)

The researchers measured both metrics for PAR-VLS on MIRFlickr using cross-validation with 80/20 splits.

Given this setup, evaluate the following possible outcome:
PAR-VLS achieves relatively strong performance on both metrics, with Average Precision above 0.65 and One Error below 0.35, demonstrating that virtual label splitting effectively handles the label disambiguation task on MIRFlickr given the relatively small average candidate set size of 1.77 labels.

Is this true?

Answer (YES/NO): YES